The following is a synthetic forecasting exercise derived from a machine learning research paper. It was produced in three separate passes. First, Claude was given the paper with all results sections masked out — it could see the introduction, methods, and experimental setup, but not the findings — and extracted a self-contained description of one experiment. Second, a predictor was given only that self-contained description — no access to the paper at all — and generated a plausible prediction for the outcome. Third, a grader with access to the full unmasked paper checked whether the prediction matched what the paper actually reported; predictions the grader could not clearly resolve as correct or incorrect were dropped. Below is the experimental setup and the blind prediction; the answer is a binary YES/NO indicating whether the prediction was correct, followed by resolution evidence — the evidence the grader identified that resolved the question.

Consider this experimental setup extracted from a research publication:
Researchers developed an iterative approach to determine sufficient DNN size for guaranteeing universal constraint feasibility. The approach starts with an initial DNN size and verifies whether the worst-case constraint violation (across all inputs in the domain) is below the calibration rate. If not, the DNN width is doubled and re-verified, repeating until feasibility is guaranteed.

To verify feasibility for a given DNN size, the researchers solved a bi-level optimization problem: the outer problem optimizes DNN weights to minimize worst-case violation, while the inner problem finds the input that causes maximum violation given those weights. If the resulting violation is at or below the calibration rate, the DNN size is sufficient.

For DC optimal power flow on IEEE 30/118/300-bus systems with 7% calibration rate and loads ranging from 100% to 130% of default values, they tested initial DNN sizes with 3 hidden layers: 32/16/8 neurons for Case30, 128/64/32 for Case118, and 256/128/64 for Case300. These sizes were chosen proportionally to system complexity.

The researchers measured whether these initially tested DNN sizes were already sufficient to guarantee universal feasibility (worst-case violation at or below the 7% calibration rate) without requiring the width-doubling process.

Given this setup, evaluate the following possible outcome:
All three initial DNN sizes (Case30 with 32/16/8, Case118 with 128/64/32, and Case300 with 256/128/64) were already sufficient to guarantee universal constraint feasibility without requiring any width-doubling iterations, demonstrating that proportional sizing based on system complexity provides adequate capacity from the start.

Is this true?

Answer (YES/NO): YES